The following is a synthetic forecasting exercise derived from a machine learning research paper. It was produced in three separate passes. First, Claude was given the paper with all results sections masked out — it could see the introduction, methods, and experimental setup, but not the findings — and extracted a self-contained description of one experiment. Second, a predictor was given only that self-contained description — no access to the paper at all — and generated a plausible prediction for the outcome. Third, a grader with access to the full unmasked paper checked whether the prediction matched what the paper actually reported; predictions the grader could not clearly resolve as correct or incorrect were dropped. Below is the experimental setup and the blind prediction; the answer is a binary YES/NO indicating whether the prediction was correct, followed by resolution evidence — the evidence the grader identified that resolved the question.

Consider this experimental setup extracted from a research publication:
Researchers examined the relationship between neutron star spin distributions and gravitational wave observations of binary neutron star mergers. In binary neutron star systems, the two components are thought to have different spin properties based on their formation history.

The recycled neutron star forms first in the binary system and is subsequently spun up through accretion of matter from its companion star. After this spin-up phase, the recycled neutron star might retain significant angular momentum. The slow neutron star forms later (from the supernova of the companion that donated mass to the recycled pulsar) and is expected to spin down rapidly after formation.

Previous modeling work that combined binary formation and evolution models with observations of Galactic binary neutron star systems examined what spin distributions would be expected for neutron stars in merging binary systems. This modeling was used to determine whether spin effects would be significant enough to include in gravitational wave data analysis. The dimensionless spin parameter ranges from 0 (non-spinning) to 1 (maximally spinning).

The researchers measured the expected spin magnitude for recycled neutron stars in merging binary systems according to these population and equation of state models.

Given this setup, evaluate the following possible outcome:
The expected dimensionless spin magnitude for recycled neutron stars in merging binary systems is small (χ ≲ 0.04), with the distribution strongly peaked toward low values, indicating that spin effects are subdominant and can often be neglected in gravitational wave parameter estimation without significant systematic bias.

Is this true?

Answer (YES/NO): NO